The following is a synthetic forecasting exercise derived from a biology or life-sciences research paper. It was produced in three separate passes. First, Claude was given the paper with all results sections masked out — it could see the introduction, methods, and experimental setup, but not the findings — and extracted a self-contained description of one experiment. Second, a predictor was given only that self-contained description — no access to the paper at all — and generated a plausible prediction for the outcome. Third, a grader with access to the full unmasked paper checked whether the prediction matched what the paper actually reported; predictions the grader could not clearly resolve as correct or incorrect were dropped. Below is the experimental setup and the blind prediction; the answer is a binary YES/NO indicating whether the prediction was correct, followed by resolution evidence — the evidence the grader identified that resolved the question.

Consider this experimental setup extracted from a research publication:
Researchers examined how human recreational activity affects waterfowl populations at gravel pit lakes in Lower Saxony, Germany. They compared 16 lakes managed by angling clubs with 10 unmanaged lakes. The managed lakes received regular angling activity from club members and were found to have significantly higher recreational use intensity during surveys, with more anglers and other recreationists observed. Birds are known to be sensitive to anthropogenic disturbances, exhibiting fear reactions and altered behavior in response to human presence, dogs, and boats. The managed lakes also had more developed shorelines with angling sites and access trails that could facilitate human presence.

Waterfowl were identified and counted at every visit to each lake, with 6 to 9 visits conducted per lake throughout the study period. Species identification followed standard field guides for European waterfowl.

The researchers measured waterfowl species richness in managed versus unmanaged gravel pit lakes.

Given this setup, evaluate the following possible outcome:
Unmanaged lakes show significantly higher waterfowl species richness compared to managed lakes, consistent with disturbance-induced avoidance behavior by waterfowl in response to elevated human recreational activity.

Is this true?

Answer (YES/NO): NO